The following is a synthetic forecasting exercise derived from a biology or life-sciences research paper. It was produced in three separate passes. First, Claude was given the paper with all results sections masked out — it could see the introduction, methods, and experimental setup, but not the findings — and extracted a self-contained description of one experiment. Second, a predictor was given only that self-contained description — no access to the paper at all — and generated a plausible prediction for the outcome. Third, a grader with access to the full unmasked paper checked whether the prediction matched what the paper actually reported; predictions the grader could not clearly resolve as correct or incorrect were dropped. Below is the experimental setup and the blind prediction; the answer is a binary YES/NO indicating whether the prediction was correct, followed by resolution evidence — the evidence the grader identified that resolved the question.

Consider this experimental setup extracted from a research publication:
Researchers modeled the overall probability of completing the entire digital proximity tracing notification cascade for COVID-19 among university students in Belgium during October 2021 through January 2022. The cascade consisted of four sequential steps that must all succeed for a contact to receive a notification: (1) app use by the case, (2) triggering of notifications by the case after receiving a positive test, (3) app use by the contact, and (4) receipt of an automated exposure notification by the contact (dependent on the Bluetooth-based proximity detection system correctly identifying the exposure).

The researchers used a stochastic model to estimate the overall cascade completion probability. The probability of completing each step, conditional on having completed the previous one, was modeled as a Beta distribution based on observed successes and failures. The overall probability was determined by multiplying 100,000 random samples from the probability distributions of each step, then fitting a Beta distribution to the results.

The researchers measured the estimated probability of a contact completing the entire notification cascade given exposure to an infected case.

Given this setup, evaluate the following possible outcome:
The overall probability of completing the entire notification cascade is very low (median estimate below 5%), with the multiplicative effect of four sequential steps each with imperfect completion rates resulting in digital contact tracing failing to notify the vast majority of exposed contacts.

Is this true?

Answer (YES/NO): YES